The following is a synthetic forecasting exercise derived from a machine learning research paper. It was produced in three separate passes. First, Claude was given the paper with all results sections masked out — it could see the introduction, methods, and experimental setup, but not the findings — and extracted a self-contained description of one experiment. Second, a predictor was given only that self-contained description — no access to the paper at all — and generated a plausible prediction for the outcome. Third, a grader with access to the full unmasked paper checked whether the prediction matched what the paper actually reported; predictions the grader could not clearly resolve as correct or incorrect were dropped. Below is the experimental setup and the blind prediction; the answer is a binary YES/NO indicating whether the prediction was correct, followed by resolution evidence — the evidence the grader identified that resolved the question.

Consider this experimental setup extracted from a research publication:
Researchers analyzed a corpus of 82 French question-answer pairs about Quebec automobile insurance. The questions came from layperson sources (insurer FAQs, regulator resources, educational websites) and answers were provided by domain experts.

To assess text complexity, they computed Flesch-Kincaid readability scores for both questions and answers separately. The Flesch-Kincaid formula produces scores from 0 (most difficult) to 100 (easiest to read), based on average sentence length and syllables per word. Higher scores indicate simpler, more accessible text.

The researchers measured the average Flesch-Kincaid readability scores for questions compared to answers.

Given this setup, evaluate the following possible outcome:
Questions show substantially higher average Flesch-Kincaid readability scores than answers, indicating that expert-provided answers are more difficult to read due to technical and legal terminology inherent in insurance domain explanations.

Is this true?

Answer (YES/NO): YES